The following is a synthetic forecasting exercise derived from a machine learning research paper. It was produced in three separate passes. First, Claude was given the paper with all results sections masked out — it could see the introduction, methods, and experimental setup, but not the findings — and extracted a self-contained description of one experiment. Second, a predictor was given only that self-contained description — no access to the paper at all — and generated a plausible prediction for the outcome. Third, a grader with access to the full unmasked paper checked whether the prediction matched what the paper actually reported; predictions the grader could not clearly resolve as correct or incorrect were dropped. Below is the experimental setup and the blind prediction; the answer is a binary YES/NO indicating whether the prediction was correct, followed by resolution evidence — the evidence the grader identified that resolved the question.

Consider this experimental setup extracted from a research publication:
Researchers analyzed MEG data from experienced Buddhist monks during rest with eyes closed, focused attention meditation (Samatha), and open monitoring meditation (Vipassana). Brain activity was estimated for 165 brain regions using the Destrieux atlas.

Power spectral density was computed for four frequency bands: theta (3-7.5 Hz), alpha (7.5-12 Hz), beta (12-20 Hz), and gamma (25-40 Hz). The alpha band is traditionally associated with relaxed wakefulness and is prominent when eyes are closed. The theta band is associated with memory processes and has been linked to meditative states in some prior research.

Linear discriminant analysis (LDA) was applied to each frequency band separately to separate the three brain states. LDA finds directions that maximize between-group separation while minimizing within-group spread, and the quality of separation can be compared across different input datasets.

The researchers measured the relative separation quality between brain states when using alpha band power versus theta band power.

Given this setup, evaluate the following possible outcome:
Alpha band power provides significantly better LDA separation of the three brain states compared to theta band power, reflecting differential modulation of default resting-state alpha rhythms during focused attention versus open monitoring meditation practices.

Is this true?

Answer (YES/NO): NO